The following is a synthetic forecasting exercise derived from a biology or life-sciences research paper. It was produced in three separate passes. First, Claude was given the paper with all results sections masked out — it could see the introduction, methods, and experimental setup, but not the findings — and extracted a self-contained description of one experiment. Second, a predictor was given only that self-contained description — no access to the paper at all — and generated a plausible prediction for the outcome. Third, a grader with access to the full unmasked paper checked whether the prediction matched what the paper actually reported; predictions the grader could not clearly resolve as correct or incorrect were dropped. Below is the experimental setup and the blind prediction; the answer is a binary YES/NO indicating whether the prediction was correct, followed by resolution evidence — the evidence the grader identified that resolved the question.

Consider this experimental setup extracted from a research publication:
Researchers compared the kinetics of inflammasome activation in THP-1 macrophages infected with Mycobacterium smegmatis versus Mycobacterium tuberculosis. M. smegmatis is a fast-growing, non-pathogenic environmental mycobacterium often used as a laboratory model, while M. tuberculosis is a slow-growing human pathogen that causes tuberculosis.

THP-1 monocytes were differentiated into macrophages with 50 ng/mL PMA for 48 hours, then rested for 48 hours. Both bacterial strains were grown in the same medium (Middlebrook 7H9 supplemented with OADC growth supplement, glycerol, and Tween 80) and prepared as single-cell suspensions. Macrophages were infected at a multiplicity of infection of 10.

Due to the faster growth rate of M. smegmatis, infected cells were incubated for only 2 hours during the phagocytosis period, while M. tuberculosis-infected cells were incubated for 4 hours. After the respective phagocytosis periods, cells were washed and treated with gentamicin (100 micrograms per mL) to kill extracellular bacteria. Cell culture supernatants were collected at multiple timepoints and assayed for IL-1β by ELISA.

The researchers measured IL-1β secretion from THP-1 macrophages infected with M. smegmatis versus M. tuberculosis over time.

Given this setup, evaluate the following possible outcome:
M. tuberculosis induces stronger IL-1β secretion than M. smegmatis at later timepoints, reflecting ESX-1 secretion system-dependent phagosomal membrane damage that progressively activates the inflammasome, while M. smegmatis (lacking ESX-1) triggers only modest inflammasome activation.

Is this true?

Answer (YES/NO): NO